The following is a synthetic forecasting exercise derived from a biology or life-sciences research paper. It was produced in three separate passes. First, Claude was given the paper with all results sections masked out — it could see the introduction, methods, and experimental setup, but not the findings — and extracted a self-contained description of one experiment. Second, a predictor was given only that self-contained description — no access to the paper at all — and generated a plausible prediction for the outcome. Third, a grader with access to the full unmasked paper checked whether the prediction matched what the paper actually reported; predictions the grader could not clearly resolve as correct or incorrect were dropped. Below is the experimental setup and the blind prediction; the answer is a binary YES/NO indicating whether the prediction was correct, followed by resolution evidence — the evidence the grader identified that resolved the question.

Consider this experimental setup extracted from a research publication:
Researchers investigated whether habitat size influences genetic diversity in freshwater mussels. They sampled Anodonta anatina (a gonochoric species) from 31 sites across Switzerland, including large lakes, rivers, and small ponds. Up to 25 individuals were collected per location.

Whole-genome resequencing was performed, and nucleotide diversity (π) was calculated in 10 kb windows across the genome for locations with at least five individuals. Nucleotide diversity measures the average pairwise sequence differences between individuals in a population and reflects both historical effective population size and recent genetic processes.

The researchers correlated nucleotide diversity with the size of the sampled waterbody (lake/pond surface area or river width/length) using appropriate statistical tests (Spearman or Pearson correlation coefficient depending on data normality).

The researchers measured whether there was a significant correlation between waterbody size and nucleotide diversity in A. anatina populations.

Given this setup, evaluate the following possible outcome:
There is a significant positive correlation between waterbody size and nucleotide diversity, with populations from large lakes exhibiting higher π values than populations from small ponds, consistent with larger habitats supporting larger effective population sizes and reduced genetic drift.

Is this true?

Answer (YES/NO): YES